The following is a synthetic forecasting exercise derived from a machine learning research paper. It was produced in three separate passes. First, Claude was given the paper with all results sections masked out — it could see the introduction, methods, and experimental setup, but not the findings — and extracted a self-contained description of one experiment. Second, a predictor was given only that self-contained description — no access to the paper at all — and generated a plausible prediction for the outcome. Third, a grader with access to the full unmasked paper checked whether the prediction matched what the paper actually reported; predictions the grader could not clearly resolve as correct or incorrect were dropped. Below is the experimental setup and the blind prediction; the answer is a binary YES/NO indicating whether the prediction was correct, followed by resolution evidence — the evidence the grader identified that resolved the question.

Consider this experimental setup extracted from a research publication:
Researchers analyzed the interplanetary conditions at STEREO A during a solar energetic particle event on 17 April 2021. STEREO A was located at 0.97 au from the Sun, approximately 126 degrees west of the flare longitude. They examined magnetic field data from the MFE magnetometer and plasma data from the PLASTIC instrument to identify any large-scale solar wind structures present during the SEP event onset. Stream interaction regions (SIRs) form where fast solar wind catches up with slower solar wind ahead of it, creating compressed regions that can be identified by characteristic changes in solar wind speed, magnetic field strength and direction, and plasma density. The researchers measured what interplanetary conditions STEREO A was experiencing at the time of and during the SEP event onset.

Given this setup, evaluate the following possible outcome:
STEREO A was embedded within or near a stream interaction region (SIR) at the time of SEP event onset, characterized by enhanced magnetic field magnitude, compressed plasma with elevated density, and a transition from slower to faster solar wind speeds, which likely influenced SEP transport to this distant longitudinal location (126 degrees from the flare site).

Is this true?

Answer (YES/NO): NO